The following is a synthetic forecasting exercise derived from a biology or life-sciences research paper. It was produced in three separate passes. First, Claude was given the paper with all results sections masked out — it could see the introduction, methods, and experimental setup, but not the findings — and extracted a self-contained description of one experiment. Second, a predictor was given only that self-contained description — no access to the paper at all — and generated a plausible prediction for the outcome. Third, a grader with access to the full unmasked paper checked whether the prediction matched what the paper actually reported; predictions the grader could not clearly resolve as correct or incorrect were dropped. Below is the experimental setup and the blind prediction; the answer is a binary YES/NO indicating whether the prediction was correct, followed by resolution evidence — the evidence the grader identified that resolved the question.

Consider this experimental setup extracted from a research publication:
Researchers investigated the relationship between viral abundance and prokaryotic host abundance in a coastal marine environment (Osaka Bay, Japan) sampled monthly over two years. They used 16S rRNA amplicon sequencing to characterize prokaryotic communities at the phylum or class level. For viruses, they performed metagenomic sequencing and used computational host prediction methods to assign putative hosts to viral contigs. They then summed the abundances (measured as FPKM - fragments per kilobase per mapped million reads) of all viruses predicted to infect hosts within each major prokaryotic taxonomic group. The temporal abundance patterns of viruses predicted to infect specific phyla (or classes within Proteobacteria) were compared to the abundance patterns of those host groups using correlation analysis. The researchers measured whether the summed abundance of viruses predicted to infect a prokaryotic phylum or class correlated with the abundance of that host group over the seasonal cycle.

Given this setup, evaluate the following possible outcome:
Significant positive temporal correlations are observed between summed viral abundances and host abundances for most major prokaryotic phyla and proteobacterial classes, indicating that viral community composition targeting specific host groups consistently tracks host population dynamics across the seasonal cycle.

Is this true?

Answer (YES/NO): NO